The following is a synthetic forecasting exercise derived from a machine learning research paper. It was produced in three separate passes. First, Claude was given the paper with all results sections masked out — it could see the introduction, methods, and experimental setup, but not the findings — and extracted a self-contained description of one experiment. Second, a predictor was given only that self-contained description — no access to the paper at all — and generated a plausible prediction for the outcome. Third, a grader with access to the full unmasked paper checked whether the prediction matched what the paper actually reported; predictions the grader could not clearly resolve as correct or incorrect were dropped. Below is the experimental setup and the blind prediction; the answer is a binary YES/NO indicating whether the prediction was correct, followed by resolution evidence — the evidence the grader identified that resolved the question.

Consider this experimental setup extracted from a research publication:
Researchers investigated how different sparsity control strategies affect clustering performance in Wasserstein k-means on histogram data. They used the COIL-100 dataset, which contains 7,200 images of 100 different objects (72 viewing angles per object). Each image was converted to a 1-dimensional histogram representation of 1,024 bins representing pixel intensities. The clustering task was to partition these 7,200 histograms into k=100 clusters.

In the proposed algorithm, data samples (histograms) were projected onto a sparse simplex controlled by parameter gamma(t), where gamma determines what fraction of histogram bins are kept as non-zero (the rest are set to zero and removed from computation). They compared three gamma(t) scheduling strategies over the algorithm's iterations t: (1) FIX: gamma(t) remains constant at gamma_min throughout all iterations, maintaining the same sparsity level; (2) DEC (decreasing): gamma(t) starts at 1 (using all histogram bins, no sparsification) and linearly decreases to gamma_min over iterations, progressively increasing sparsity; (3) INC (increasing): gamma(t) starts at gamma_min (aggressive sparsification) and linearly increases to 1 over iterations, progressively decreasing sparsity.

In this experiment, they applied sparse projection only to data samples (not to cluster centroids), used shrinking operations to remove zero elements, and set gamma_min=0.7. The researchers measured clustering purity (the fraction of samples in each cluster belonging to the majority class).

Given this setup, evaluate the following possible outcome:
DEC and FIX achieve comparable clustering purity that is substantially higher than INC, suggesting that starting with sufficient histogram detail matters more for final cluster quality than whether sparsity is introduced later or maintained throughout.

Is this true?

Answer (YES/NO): NO